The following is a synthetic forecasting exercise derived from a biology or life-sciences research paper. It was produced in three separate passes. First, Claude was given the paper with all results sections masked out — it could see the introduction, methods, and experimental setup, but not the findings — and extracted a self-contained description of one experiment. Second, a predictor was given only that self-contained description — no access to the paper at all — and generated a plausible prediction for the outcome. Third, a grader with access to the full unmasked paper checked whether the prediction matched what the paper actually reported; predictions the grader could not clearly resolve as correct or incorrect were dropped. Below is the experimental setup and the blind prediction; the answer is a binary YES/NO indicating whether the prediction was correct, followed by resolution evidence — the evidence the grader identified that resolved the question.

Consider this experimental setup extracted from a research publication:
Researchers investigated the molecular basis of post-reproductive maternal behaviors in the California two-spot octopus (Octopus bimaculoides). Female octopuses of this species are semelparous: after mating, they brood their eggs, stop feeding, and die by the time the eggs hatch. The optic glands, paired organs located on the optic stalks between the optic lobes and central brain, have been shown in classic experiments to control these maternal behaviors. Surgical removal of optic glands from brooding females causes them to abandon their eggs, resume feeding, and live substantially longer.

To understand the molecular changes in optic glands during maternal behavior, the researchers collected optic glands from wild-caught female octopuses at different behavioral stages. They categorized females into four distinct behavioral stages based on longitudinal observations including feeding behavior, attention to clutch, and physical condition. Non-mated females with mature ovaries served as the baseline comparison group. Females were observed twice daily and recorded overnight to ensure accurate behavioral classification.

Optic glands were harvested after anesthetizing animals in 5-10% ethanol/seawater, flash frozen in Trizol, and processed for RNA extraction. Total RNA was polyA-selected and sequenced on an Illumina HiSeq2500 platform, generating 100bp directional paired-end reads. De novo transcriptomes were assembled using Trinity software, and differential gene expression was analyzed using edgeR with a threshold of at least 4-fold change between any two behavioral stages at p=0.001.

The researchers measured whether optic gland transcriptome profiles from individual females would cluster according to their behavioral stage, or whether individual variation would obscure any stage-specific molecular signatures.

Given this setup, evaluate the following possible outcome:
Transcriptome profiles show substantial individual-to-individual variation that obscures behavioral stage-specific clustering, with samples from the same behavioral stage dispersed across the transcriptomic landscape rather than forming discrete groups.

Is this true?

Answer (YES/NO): NO